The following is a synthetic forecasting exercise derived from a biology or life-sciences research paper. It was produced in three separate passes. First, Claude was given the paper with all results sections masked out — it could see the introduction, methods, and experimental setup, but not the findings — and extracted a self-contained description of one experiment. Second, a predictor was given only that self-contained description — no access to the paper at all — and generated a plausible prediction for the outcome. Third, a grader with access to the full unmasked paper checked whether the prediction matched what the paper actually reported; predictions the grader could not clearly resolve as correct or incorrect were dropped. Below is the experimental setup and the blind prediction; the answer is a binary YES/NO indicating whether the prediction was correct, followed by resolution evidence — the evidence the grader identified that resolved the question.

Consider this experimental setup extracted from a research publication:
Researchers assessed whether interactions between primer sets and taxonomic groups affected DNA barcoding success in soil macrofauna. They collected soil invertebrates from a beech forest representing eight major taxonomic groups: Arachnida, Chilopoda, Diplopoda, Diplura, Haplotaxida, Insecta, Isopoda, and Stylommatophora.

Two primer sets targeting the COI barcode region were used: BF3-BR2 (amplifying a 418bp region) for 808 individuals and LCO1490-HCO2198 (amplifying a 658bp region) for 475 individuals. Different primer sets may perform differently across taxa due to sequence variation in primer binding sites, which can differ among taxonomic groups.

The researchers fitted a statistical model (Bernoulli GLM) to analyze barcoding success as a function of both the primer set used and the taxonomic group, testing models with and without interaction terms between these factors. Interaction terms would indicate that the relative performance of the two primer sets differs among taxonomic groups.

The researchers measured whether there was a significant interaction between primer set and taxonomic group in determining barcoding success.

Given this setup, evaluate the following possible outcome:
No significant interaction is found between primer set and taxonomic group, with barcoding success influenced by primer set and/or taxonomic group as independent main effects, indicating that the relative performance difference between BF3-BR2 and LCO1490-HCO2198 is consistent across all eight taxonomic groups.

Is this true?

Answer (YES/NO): YES